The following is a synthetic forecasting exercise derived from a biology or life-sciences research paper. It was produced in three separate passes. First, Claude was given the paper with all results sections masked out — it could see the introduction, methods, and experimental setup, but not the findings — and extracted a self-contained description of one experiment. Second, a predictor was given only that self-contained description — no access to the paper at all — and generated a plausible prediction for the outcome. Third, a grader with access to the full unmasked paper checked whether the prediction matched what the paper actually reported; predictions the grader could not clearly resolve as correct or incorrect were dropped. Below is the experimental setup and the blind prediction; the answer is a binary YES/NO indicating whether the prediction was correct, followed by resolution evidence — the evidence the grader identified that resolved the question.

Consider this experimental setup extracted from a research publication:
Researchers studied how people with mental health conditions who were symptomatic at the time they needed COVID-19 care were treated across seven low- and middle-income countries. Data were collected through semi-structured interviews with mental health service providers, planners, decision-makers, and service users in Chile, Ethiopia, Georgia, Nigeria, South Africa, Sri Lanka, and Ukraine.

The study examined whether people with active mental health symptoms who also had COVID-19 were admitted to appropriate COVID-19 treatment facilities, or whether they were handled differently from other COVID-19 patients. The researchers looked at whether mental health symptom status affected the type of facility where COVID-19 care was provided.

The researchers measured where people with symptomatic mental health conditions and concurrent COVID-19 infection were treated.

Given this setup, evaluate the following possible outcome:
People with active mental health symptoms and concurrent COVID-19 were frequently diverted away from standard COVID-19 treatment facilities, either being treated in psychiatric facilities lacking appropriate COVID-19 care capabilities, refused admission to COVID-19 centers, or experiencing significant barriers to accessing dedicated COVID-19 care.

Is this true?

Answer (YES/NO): YES